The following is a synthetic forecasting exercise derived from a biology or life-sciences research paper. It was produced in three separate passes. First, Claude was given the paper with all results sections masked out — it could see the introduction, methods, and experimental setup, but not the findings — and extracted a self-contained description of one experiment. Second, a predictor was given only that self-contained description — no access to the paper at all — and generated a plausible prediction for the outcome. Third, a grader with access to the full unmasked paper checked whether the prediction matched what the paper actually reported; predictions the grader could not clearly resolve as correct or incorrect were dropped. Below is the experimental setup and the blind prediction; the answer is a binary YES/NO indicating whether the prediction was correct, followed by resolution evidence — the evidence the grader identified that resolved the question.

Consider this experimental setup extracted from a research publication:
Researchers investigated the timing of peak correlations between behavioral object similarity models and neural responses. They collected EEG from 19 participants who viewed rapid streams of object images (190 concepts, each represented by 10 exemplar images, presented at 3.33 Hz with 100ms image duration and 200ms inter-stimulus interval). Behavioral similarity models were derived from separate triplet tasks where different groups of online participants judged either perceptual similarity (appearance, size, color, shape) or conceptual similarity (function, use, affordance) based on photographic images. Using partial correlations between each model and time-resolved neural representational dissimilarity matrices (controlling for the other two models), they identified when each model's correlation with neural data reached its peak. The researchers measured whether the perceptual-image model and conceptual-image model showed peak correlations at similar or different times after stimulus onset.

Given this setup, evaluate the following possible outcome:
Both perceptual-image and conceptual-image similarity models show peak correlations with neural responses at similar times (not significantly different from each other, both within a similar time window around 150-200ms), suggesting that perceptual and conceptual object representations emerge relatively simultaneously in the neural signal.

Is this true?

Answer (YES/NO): NO